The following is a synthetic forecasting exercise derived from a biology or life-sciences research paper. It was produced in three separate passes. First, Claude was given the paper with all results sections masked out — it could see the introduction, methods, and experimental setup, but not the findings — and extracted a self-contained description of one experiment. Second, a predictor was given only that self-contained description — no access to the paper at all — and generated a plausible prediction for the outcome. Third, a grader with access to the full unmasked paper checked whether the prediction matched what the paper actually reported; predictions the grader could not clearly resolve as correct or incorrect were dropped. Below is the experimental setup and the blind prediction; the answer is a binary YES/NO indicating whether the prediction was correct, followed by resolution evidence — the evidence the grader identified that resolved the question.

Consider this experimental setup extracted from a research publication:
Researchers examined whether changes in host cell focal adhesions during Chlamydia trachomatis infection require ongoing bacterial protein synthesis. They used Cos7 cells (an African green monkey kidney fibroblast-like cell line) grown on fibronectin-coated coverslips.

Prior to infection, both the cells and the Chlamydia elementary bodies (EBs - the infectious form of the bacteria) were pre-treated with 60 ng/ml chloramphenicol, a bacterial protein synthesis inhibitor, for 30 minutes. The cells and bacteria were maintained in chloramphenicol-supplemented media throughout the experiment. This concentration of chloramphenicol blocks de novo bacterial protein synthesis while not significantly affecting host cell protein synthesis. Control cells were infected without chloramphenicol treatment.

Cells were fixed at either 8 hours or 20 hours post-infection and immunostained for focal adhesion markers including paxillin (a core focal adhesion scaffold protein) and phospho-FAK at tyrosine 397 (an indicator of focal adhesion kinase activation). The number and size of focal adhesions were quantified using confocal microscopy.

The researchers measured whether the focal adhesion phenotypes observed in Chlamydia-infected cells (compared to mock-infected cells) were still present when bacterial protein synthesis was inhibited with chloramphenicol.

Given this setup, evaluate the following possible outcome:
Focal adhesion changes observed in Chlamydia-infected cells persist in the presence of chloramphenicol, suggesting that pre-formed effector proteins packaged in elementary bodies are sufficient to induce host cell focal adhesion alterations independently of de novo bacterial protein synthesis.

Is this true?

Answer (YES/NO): YES